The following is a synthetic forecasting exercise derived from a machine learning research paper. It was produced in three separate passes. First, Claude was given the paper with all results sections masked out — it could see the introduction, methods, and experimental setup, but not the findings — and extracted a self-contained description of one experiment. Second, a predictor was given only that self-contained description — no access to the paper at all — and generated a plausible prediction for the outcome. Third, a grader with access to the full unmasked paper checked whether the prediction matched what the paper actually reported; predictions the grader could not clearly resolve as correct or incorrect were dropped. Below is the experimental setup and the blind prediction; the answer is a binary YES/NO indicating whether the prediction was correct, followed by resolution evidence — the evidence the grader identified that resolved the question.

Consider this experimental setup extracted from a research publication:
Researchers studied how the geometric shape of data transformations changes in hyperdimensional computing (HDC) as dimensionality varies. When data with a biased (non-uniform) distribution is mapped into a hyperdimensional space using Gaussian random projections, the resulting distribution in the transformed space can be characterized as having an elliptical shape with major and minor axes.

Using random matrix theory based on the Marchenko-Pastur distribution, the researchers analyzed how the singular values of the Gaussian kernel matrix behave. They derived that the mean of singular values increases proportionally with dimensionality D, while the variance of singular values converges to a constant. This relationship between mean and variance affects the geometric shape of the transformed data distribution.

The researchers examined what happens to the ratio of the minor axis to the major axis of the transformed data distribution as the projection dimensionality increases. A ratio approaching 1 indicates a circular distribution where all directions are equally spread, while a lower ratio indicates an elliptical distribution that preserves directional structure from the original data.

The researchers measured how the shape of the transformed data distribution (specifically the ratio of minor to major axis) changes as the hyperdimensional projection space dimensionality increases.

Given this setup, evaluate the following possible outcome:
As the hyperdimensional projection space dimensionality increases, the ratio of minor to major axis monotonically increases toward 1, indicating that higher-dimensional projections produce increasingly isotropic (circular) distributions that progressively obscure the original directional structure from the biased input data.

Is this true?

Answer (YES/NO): YES